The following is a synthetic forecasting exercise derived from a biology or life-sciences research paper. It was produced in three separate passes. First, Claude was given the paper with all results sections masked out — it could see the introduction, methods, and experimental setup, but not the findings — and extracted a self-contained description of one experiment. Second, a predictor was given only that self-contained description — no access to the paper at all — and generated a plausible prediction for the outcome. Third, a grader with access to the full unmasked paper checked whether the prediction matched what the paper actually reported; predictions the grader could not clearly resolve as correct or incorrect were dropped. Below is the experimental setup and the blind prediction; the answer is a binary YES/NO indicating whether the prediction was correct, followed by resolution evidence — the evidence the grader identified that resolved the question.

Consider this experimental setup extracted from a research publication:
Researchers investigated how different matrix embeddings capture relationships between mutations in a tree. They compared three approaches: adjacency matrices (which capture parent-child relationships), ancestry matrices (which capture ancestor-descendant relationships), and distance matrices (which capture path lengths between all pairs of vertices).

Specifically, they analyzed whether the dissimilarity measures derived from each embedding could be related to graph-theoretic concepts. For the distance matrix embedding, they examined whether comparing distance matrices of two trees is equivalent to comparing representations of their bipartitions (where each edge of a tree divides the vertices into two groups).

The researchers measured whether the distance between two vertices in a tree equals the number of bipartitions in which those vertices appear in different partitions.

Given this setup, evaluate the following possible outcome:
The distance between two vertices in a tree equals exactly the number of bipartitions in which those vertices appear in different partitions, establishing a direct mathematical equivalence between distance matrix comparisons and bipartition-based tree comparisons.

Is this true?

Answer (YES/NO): YES